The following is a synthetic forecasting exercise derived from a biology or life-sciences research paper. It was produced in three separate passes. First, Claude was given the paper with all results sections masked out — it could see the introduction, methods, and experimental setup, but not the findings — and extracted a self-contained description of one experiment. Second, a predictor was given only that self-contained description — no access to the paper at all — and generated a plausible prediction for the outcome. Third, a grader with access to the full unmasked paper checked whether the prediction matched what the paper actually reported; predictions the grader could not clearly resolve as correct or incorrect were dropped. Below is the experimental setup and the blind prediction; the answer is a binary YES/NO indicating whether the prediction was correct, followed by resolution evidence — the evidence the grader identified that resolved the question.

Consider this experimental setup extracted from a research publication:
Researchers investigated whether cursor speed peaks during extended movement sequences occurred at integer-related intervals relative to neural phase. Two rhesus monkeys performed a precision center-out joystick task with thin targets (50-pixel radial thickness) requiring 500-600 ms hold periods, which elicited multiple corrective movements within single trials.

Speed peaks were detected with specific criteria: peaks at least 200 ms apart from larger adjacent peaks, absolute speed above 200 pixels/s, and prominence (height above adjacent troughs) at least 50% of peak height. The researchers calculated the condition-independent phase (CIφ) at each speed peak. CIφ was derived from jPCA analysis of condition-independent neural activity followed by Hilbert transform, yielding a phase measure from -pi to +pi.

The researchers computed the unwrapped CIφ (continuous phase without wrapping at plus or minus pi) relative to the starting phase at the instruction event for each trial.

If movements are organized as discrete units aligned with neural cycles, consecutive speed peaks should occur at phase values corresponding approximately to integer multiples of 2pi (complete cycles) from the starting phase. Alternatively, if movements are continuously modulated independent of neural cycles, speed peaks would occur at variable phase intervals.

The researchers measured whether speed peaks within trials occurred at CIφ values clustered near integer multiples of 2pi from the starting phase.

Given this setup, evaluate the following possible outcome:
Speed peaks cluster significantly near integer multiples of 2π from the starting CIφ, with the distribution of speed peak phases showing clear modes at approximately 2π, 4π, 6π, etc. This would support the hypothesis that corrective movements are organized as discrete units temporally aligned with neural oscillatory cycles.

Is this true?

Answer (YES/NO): YES